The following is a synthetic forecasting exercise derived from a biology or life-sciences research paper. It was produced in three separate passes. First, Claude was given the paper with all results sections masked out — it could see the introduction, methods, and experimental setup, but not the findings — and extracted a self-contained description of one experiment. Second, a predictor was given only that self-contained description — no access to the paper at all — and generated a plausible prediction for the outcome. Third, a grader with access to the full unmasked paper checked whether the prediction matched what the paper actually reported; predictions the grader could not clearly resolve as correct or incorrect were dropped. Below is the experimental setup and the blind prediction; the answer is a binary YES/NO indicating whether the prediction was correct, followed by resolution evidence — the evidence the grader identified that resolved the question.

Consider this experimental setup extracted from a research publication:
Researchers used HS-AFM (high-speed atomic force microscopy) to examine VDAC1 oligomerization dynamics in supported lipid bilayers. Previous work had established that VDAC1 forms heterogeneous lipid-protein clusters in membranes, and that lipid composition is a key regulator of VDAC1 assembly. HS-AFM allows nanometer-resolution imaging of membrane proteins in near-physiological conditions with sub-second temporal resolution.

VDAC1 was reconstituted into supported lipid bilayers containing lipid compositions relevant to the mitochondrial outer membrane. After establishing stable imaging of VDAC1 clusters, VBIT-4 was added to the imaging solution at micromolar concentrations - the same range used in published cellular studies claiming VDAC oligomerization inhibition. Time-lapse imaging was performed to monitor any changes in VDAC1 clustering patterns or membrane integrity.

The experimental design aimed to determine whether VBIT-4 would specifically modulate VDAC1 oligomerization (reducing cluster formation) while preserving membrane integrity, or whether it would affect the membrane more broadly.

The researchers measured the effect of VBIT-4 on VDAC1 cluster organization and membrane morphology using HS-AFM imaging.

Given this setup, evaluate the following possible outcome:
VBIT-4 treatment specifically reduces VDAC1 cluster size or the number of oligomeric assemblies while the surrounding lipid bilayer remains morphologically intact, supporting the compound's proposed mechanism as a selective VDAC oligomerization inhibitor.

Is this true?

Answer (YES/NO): NO